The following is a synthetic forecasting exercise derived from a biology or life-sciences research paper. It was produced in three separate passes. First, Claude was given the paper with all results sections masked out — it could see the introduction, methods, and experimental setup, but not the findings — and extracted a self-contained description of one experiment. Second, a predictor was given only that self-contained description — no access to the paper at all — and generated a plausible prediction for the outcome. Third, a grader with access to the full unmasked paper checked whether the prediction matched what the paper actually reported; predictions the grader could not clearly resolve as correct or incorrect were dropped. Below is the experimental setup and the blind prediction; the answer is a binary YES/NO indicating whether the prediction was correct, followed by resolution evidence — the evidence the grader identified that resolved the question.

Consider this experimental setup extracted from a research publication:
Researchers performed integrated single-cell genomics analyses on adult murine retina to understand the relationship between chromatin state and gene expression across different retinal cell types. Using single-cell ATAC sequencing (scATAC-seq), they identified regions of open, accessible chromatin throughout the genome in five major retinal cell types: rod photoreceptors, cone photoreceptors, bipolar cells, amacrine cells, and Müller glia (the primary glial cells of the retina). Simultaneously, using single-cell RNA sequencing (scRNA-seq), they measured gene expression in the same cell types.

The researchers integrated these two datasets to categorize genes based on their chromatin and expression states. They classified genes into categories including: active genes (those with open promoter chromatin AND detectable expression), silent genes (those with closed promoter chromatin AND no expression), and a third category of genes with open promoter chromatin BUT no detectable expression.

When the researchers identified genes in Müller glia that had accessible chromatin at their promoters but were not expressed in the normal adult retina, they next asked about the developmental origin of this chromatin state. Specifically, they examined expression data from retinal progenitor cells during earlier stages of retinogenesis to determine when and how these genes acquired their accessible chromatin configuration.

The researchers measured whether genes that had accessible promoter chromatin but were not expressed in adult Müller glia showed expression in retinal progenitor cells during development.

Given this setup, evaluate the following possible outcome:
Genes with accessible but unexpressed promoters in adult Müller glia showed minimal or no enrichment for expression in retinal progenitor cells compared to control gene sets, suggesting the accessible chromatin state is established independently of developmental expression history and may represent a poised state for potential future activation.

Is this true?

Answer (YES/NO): NO